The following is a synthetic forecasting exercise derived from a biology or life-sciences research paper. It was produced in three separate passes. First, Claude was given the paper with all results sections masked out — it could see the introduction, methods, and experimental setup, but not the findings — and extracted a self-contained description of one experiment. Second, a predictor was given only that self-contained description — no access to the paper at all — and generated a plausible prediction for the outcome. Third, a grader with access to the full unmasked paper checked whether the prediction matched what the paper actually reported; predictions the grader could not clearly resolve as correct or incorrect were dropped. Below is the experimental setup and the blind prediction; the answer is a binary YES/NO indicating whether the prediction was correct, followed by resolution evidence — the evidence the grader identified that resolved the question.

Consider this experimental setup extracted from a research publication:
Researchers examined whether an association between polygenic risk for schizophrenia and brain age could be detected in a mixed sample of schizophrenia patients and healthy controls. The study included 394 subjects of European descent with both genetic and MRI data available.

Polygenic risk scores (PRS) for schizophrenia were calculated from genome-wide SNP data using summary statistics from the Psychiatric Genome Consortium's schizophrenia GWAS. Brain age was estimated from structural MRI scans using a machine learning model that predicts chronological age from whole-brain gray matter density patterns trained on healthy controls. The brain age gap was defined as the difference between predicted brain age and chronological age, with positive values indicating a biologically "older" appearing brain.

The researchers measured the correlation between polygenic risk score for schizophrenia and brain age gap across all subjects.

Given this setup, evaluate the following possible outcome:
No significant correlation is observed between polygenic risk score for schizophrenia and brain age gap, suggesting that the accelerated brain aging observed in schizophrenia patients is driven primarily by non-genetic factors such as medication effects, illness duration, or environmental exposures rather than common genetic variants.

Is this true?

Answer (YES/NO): NO